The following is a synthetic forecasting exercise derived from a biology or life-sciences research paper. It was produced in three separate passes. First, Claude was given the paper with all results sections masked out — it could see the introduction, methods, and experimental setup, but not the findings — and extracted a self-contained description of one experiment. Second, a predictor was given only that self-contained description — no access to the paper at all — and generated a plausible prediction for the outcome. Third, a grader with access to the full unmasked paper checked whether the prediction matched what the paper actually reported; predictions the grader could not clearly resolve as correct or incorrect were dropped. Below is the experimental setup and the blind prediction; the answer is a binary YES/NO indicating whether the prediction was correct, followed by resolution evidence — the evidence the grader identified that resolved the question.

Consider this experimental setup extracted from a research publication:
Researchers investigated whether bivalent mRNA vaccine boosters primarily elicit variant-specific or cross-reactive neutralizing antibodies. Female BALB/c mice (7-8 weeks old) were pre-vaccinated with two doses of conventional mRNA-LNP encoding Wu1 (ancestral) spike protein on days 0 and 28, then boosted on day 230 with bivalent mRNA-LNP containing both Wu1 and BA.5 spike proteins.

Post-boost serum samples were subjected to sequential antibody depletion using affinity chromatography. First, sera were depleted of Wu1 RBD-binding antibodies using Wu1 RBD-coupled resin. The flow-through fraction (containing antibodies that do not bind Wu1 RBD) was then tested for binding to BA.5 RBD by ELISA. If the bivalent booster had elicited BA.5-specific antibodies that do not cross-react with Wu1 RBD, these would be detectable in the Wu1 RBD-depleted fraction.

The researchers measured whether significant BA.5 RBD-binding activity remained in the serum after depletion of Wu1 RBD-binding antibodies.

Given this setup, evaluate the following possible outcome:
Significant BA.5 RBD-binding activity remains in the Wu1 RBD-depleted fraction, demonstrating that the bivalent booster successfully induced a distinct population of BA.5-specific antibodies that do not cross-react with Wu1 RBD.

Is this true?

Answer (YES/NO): NO